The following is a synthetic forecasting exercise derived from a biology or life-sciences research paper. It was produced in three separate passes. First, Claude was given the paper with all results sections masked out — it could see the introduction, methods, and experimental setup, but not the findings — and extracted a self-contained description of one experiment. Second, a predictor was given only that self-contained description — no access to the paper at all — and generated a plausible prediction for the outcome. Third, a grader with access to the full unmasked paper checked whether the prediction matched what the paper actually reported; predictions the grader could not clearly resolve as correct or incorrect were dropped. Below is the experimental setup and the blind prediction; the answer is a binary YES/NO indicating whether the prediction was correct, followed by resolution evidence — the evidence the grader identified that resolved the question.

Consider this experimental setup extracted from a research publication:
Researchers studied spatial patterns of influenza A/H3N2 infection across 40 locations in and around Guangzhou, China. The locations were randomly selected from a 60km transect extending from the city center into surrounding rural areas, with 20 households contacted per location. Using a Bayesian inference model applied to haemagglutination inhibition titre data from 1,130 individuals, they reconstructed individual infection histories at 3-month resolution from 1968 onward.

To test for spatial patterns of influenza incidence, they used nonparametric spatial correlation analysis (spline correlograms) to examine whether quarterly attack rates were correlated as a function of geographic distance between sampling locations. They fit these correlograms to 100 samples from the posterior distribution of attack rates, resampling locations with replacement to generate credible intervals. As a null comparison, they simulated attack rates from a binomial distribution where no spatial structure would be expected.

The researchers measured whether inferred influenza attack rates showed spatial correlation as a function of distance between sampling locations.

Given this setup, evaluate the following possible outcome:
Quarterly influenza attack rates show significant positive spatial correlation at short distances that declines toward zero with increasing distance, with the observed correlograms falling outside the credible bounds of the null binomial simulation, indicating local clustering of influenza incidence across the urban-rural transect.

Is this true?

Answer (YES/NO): NO